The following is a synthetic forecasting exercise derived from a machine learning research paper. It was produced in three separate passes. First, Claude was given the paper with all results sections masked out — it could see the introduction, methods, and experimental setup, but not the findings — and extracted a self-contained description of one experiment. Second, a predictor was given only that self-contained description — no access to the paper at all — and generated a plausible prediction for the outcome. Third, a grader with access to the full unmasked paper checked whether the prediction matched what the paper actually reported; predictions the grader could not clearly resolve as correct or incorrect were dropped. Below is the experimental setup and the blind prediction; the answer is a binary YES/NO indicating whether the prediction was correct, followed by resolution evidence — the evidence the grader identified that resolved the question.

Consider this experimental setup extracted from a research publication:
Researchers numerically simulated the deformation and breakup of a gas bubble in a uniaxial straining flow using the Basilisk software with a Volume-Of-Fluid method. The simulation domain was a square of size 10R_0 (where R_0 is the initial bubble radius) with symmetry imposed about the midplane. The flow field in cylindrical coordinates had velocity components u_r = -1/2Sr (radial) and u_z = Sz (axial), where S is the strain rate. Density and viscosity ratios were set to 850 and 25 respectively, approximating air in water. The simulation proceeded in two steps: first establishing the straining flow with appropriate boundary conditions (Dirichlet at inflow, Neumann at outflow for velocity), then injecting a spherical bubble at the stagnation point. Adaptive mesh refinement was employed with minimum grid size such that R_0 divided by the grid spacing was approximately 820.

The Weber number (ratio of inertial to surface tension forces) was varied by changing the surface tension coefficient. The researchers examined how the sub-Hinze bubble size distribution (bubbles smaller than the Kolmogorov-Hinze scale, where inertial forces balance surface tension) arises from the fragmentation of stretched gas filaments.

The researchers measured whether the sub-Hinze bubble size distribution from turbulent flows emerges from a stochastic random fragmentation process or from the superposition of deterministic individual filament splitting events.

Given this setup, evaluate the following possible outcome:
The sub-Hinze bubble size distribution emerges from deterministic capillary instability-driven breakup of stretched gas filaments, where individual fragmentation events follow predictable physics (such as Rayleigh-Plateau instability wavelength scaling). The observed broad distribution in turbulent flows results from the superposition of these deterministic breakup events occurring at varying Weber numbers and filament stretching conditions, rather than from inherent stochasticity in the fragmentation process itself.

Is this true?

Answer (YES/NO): YES